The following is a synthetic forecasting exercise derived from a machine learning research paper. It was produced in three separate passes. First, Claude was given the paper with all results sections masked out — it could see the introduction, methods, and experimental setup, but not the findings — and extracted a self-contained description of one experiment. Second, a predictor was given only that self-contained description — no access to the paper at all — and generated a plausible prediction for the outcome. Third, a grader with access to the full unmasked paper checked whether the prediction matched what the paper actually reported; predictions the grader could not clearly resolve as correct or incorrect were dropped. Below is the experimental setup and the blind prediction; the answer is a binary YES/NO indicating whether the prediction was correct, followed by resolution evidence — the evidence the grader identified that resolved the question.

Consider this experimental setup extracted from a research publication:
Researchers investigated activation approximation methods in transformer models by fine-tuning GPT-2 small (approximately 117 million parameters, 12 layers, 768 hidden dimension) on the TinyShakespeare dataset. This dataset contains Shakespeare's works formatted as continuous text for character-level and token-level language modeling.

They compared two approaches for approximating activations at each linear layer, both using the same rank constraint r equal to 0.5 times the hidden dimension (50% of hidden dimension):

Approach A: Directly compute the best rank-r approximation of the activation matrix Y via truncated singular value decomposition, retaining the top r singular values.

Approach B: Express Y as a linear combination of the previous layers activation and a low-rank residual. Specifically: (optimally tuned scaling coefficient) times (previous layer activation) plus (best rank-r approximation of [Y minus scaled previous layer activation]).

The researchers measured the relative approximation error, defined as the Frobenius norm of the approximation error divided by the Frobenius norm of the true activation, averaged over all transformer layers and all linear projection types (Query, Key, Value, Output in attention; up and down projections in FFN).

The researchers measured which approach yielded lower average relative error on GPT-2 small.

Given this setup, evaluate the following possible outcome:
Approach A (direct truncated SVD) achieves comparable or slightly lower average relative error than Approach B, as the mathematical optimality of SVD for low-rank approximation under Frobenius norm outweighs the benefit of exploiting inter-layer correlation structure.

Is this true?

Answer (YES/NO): NO